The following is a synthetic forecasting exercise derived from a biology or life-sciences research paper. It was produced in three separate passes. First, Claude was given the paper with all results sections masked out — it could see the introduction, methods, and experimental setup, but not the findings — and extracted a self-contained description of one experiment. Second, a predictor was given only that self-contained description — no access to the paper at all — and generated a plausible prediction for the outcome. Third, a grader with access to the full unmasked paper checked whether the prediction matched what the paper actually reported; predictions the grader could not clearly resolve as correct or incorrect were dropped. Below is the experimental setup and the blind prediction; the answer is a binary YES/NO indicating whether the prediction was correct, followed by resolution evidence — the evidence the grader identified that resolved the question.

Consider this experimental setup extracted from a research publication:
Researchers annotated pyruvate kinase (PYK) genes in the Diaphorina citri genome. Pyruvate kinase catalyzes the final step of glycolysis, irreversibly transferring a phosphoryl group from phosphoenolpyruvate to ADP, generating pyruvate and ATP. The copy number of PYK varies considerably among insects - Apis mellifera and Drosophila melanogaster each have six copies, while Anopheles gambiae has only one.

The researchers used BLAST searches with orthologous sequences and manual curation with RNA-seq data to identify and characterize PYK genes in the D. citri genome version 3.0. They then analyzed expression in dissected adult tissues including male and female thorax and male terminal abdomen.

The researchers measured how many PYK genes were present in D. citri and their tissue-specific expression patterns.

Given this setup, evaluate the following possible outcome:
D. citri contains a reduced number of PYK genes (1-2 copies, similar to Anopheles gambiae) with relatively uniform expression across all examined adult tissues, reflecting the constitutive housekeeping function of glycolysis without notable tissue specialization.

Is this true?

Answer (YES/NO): NO